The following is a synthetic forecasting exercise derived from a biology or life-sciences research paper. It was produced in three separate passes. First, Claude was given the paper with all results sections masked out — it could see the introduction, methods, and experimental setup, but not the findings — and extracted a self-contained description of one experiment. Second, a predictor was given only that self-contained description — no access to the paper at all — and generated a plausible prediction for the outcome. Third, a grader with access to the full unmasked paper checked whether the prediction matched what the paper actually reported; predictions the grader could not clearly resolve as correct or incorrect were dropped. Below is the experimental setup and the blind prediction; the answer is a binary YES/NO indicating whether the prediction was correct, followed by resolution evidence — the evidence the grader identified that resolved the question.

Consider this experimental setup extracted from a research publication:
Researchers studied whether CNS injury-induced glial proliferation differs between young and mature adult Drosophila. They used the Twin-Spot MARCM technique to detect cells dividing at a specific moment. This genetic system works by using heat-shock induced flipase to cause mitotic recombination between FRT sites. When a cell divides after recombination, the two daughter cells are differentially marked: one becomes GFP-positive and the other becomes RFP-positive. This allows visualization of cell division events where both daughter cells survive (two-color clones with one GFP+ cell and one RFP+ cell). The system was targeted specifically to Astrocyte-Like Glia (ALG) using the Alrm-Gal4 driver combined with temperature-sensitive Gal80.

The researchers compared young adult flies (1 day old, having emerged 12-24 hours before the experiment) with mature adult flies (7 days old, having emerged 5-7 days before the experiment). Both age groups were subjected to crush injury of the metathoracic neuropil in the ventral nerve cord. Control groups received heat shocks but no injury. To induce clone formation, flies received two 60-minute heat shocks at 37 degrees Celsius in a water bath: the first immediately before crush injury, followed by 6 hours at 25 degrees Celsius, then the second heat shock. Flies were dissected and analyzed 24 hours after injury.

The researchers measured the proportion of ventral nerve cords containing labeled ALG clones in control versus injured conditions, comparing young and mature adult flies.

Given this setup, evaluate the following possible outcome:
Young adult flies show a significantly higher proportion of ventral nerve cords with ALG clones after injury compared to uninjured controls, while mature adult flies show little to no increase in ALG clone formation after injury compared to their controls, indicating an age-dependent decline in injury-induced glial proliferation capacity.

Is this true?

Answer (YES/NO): NO